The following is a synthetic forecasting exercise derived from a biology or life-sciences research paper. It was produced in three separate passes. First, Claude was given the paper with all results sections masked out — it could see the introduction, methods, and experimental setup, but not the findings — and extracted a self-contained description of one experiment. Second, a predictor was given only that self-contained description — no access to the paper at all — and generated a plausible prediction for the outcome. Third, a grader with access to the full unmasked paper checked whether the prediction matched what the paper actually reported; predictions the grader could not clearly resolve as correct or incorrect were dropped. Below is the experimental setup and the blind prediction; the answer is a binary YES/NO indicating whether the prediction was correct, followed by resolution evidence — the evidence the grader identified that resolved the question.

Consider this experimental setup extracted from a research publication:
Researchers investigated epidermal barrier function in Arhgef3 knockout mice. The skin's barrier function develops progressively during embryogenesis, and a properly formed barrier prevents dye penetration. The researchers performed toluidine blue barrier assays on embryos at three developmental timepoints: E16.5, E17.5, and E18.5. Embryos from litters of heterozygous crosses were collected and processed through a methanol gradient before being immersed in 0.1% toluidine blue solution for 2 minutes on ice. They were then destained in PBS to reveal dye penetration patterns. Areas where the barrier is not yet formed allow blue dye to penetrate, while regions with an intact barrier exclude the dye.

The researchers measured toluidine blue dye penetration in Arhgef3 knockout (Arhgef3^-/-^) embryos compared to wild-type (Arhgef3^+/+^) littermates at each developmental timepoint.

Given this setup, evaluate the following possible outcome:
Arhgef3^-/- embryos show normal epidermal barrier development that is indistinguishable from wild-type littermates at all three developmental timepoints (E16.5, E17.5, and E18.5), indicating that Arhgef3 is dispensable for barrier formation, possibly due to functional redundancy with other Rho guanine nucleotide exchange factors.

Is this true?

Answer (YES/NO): YES